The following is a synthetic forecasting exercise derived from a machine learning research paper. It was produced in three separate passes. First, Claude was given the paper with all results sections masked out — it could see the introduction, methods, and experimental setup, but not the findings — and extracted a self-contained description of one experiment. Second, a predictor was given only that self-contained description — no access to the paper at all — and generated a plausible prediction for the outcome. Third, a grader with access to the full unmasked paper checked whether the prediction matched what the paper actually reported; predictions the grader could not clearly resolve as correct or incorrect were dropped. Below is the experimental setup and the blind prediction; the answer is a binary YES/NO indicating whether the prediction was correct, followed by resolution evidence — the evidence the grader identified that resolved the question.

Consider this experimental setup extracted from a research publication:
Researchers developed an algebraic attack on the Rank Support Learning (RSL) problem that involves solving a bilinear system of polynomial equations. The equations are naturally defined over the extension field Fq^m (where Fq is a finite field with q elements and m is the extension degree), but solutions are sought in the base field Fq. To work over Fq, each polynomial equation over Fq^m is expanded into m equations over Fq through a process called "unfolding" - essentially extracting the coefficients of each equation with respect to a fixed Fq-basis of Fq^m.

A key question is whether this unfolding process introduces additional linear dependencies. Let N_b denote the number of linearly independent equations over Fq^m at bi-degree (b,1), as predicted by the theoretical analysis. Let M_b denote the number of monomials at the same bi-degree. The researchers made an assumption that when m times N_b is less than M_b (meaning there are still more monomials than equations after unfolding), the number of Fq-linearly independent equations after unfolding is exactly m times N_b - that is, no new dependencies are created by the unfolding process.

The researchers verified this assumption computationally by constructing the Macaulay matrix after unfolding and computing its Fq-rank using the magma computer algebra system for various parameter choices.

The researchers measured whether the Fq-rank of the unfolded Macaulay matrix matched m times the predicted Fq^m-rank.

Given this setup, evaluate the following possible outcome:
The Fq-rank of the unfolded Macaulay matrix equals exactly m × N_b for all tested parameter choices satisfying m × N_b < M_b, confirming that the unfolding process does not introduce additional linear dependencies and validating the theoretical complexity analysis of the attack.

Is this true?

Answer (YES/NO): YES